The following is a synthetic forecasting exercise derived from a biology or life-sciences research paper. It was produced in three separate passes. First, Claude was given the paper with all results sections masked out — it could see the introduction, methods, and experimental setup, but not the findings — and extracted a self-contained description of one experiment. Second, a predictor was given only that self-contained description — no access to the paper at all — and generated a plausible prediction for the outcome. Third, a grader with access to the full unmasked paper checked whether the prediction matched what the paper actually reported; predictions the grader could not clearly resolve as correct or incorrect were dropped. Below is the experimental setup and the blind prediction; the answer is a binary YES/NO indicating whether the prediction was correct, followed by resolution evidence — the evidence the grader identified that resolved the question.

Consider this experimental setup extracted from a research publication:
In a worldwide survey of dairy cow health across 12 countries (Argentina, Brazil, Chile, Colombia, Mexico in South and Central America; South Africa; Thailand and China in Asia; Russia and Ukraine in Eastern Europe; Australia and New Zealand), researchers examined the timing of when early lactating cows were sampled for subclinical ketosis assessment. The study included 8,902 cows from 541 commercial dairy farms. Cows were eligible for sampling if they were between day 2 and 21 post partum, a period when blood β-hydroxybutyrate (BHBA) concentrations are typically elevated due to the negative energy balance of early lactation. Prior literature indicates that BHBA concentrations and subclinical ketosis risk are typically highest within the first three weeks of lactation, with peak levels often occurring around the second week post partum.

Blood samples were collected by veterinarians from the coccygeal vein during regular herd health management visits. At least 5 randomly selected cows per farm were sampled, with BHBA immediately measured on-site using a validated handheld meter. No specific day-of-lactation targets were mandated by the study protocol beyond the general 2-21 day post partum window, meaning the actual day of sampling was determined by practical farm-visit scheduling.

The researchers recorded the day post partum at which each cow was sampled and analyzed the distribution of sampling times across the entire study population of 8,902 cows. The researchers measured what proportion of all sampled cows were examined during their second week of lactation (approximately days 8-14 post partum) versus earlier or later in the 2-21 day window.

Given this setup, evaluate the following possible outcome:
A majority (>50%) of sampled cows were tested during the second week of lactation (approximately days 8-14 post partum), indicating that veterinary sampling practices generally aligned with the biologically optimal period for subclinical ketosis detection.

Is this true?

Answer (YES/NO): YES